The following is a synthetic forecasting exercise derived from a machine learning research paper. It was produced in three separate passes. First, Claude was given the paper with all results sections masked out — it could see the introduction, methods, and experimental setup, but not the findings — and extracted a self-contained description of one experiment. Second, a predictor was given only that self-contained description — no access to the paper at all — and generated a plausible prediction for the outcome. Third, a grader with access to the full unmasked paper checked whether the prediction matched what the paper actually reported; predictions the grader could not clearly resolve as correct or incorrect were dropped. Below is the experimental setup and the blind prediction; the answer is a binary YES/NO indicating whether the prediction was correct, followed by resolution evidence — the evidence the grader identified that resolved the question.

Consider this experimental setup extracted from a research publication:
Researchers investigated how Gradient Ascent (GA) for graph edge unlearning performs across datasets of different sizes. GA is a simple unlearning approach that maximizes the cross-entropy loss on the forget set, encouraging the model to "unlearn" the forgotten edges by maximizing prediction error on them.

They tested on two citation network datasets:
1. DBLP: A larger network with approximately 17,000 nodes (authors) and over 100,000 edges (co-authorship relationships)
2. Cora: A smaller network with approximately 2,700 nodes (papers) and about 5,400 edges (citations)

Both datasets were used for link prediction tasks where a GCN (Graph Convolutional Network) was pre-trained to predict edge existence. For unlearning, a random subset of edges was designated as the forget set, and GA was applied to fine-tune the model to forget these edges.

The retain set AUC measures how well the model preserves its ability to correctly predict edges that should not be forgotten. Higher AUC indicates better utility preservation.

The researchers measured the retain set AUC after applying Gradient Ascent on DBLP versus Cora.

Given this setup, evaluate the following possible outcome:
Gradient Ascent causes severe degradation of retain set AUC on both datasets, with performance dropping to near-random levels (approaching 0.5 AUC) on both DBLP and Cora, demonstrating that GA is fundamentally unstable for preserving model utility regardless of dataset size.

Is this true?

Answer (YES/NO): NO